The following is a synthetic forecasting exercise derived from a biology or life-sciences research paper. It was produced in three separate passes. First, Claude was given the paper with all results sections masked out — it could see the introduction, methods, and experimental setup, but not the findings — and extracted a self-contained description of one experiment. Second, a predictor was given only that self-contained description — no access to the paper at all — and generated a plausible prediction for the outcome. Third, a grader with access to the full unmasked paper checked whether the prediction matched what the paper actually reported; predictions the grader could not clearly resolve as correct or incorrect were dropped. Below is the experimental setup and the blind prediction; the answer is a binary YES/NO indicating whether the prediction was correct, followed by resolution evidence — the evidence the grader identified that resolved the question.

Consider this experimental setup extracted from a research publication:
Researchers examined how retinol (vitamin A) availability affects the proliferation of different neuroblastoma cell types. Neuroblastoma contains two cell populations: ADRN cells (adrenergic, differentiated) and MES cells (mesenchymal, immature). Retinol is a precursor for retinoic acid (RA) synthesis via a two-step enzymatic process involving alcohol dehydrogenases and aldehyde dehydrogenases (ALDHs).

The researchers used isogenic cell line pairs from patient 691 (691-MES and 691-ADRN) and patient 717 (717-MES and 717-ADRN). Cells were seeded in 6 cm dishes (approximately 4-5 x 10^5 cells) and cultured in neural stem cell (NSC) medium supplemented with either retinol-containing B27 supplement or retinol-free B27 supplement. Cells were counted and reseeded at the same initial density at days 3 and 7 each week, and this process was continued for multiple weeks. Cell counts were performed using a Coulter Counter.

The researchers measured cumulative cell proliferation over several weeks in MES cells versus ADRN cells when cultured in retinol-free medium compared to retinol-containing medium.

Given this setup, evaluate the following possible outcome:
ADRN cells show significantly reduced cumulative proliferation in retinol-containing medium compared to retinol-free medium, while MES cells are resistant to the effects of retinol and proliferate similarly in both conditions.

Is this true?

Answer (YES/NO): NO